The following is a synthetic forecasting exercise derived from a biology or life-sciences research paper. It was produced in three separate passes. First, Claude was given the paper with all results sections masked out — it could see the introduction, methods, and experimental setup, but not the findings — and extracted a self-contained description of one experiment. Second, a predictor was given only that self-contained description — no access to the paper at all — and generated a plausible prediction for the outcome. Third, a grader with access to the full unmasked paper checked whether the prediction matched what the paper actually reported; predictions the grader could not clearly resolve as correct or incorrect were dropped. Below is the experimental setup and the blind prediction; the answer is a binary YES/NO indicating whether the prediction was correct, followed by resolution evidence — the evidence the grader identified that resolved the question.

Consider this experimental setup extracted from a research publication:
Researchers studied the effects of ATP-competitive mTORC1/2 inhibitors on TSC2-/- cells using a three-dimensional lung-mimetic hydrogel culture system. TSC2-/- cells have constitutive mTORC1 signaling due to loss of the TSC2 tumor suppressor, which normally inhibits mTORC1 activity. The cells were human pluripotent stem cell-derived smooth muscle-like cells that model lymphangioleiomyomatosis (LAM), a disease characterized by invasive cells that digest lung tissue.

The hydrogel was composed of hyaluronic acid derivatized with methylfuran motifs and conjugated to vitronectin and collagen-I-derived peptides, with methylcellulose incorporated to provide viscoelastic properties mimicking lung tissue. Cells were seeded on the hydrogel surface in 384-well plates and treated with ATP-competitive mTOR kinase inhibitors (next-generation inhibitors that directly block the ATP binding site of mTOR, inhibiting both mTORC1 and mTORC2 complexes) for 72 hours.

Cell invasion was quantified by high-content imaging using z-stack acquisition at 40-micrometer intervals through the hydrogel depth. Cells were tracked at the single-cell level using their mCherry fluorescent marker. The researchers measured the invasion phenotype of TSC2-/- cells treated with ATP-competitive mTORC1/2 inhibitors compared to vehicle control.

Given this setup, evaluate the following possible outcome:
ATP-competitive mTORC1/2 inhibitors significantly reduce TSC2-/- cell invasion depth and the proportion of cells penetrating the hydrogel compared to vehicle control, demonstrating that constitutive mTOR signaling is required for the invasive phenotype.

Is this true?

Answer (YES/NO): NO